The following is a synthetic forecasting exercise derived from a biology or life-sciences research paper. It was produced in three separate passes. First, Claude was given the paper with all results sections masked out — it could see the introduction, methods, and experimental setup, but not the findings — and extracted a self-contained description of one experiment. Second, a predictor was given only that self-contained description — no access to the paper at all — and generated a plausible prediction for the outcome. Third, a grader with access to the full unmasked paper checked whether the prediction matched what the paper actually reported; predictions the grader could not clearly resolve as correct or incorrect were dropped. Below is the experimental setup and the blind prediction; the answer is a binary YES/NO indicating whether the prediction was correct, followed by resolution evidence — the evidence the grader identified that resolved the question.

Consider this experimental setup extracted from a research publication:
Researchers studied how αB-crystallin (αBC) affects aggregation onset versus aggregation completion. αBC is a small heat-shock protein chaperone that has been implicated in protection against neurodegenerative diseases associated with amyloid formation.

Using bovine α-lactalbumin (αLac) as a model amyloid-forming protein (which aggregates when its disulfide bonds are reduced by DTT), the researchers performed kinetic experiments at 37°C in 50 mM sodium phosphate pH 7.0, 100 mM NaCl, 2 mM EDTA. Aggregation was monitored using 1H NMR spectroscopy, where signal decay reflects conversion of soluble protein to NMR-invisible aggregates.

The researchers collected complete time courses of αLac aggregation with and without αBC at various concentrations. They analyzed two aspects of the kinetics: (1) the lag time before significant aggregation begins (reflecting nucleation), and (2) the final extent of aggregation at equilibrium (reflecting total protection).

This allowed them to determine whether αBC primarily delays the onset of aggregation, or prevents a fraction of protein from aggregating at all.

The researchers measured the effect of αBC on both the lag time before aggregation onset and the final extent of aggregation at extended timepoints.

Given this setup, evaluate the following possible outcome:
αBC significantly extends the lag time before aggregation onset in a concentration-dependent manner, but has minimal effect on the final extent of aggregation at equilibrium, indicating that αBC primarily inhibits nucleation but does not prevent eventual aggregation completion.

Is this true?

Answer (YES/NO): YES